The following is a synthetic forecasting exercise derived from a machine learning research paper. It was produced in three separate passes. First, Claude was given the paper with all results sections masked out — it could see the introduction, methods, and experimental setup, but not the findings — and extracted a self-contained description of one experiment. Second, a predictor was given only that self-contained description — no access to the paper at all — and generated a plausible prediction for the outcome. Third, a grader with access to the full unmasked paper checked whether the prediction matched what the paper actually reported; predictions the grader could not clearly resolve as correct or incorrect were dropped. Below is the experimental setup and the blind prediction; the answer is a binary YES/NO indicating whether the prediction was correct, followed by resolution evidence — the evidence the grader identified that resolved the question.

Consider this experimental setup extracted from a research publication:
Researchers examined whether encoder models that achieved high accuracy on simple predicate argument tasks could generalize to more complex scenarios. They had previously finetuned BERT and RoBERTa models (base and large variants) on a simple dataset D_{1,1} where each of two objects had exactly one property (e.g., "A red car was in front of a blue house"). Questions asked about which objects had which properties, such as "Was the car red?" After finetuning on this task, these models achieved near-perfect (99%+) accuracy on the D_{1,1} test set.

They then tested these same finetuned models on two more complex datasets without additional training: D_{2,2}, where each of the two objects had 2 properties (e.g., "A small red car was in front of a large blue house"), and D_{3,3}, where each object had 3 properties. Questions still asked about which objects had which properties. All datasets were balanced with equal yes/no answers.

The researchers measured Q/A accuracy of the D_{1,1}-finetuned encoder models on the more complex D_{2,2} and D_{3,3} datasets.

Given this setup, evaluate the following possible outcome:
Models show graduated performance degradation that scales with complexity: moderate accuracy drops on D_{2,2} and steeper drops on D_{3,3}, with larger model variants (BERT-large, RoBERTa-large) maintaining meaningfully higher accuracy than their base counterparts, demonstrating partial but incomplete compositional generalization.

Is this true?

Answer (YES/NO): NO